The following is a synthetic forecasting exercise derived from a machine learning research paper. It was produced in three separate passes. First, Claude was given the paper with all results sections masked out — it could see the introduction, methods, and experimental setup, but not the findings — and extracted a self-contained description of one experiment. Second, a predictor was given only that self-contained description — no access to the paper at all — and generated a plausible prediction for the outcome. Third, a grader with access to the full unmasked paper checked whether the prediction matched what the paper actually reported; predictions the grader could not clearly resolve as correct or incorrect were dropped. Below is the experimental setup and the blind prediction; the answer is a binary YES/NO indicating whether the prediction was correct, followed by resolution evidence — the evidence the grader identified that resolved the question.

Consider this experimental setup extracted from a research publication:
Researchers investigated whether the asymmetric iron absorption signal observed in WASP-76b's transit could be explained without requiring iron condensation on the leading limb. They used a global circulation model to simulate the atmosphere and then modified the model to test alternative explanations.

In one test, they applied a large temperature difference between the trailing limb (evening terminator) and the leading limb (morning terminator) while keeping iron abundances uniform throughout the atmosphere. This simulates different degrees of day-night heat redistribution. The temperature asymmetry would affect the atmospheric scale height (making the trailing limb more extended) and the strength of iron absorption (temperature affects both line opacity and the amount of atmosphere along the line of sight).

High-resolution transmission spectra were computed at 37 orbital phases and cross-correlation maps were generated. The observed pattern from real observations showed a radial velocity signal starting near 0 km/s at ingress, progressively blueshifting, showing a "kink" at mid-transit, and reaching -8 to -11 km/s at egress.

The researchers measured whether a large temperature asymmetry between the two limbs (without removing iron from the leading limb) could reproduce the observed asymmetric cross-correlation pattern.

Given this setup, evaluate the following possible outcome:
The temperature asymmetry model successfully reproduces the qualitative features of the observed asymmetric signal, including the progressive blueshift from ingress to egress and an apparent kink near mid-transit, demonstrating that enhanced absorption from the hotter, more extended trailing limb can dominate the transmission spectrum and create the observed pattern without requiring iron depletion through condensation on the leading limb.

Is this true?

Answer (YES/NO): YES